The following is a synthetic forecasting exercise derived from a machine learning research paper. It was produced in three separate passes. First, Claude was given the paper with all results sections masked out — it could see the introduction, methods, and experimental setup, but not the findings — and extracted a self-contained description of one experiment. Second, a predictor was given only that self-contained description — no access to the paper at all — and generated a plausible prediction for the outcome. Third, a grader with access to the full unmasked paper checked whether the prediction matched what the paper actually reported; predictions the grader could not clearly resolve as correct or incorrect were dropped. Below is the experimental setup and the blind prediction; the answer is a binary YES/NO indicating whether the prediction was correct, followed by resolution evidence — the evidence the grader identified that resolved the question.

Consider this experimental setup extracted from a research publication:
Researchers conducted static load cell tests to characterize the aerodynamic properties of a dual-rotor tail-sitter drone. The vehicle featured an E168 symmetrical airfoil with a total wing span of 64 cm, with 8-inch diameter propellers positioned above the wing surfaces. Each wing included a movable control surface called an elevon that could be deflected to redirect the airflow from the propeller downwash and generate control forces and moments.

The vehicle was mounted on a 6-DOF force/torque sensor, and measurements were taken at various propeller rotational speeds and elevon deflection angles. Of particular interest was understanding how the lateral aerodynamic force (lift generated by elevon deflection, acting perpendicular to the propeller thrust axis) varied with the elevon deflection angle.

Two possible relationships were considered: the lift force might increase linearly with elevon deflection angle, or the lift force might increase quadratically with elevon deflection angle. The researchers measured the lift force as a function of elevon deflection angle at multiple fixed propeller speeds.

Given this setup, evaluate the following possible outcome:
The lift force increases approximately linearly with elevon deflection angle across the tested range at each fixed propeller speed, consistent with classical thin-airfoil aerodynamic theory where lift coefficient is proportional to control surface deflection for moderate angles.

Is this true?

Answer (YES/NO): YES